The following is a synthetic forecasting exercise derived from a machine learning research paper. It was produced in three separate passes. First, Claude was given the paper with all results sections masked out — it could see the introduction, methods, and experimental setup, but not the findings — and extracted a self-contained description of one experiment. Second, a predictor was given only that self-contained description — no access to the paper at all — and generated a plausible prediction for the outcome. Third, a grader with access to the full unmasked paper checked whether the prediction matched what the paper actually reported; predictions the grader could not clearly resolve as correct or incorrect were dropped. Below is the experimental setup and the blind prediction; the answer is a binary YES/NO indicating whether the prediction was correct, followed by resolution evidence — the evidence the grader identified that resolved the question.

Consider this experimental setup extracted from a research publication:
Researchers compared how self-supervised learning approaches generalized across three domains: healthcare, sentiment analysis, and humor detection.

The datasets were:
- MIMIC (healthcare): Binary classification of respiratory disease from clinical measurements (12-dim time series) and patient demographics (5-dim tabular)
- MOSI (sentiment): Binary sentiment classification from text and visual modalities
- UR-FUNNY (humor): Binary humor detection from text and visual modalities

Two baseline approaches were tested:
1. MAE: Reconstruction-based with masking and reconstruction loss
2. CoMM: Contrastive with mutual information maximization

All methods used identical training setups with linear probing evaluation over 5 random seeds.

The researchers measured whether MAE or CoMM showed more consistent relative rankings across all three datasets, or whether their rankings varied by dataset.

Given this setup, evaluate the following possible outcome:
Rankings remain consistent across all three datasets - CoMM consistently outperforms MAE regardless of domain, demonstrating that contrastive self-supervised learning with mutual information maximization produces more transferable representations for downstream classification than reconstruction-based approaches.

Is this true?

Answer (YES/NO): NO